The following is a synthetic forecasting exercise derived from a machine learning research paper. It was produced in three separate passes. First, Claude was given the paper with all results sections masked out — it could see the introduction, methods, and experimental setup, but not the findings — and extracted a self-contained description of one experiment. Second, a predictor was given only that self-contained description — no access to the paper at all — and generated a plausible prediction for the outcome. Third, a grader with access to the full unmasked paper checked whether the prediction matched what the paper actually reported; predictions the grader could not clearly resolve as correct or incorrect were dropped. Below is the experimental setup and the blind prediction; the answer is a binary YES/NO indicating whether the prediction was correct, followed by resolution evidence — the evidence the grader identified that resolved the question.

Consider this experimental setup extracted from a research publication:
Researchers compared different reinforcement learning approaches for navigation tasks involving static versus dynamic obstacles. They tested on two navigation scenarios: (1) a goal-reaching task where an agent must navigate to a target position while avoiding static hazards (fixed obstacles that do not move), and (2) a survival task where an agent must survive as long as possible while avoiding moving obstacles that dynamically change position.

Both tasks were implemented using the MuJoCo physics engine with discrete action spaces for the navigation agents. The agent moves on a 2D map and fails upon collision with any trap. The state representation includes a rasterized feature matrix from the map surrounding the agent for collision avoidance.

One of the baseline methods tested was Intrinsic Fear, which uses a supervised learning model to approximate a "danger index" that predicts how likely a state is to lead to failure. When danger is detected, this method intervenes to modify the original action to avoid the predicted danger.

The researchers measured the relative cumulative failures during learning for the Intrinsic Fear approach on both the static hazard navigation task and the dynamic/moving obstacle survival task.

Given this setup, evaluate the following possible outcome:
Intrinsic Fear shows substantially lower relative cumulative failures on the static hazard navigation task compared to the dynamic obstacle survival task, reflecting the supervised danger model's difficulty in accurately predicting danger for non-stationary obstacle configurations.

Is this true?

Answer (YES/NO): YES